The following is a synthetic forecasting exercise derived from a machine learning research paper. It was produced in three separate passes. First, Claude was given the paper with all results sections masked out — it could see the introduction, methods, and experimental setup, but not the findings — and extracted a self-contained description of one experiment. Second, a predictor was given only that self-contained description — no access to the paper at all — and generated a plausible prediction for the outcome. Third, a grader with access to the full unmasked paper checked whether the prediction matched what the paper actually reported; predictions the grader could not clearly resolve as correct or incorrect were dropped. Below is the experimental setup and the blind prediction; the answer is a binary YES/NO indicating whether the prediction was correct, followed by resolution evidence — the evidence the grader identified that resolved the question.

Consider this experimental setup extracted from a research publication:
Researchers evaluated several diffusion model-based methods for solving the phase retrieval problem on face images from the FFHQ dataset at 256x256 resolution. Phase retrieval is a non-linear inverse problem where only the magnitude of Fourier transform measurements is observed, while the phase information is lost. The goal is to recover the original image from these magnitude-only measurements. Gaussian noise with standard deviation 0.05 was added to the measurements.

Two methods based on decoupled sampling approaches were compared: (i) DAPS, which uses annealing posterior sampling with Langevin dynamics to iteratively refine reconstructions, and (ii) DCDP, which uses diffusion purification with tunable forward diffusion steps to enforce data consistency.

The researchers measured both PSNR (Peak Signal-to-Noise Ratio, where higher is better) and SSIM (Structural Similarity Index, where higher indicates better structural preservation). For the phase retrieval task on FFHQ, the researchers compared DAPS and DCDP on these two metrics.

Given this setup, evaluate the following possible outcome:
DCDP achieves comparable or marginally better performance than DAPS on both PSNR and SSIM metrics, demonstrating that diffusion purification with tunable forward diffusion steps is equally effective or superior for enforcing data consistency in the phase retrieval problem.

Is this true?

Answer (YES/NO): NO